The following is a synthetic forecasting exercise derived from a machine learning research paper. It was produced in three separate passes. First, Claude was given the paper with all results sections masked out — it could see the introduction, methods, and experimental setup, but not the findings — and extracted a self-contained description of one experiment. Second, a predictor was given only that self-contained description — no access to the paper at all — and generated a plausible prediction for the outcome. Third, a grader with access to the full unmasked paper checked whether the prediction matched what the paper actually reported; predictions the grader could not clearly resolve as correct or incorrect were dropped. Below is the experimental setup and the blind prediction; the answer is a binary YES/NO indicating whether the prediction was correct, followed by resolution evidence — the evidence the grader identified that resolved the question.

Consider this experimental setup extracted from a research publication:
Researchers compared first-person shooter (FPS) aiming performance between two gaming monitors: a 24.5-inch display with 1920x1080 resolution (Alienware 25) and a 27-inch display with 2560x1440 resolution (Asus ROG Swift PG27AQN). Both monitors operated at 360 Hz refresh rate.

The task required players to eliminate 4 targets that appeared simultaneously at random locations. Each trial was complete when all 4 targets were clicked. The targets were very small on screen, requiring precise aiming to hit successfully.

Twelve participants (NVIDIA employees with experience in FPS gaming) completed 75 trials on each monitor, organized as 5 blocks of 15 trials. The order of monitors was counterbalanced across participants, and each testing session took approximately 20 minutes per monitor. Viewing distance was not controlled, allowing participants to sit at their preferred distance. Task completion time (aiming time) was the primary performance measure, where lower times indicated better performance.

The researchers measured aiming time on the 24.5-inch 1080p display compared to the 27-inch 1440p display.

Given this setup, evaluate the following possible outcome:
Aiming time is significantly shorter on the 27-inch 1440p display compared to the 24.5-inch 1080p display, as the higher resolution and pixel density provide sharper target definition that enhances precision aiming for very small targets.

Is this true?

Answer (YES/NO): YES